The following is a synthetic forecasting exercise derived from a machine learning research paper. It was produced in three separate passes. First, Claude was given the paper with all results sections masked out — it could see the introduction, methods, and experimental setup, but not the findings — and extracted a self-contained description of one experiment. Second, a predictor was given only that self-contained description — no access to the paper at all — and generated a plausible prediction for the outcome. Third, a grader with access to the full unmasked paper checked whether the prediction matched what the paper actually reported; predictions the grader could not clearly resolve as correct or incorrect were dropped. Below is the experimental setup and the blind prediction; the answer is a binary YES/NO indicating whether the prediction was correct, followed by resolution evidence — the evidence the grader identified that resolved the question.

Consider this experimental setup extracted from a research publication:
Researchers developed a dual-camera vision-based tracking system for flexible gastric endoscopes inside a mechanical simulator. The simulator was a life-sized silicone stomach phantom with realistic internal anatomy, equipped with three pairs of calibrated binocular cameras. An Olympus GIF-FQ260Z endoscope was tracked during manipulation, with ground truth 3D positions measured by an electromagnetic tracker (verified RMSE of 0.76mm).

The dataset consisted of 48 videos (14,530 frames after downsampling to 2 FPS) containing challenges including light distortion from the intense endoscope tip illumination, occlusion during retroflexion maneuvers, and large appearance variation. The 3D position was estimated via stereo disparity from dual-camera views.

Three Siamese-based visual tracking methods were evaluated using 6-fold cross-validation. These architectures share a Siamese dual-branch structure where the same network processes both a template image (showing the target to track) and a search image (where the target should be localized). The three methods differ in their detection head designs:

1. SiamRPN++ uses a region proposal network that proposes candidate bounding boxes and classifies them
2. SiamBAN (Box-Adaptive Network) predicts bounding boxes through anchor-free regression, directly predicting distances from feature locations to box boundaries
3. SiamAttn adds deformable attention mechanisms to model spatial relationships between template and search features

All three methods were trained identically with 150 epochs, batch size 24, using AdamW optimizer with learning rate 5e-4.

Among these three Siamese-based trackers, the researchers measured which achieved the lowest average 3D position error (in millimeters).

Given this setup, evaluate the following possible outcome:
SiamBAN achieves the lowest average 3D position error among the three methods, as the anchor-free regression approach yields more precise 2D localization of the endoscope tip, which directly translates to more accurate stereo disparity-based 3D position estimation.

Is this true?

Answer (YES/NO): YES